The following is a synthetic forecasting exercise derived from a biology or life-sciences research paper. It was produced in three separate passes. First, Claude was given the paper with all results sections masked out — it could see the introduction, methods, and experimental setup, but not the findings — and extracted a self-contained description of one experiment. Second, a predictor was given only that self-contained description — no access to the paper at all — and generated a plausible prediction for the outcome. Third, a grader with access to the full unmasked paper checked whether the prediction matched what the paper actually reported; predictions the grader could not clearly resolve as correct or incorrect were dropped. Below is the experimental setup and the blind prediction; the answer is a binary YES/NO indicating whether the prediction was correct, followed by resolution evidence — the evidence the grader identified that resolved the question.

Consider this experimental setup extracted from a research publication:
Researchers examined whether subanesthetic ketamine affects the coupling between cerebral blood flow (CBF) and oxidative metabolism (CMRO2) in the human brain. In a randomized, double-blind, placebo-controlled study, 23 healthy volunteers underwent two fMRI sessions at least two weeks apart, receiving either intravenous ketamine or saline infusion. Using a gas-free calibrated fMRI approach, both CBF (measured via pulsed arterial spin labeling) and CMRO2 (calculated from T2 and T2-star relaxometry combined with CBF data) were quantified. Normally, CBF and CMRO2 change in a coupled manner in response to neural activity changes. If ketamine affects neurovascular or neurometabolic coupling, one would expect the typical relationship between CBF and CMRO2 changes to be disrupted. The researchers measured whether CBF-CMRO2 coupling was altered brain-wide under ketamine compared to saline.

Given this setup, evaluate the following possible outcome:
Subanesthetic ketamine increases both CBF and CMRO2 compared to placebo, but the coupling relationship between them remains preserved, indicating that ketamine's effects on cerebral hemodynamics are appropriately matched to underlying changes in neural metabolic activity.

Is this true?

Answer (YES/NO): YES